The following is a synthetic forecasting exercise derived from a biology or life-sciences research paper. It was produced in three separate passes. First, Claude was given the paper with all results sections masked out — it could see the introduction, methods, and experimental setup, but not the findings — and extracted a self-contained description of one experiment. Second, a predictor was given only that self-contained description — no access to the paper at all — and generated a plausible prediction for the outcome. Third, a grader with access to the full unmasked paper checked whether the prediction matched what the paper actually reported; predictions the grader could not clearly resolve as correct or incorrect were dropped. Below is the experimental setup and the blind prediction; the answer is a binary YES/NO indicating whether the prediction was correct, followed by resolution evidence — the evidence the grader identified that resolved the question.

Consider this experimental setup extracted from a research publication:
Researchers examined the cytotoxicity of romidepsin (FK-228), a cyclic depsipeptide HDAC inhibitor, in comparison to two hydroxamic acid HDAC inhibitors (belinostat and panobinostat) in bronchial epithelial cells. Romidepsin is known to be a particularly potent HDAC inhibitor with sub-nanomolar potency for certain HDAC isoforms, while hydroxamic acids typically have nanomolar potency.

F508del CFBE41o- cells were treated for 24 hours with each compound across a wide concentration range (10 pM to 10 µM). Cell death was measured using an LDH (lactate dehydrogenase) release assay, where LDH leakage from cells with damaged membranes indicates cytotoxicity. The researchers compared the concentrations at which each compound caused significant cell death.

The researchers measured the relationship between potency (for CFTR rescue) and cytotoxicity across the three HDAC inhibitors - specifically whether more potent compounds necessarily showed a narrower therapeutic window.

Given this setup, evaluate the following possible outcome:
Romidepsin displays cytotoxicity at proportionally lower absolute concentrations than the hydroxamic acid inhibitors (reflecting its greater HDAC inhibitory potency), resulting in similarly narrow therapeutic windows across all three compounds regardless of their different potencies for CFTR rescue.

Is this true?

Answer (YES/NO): NO